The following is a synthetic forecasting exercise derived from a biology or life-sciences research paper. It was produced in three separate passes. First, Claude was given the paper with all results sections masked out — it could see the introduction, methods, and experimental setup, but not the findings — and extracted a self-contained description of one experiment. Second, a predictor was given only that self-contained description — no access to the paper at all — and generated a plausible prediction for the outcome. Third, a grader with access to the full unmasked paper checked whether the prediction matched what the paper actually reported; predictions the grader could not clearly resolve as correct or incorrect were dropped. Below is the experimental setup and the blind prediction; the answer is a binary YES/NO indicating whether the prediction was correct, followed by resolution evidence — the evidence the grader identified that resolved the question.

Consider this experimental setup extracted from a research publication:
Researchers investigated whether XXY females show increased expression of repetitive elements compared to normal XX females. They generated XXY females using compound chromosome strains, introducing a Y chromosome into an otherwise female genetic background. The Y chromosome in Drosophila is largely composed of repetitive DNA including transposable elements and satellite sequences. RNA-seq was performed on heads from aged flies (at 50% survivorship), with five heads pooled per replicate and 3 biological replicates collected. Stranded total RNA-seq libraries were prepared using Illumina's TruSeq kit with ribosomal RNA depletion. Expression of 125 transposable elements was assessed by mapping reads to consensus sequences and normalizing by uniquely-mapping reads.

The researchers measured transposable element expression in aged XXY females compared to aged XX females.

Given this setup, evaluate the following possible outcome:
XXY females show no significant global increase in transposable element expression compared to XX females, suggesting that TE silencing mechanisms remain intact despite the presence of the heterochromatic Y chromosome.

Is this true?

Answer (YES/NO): NO